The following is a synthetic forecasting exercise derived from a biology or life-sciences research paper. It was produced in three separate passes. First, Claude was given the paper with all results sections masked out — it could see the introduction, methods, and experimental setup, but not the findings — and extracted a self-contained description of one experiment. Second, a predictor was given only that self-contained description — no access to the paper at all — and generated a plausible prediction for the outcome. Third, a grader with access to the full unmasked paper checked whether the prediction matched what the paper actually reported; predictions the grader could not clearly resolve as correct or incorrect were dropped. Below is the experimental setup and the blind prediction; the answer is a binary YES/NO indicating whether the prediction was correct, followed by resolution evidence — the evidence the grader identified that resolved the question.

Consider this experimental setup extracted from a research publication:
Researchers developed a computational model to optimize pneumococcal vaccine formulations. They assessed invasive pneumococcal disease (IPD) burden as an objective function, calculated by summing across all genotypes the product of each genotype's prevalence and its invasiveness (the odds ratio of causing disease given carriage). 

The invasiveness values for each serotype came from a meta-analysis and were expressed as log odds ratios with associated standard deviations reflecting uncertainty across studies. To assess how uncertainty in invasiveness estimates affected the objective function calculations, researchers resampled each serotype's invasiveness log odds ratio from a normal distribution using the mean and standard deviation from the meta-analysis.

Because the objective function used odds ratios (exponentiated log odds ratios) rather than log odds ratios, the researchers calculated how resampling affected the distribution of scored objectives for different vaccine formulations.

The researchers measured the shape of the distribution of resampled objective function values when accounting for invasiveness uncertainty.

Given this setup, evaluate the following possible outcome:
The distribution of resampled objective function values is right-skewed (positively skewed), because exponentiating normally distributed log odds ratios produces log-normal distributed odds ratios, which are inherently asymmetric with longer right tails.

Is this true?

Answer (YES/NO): YES